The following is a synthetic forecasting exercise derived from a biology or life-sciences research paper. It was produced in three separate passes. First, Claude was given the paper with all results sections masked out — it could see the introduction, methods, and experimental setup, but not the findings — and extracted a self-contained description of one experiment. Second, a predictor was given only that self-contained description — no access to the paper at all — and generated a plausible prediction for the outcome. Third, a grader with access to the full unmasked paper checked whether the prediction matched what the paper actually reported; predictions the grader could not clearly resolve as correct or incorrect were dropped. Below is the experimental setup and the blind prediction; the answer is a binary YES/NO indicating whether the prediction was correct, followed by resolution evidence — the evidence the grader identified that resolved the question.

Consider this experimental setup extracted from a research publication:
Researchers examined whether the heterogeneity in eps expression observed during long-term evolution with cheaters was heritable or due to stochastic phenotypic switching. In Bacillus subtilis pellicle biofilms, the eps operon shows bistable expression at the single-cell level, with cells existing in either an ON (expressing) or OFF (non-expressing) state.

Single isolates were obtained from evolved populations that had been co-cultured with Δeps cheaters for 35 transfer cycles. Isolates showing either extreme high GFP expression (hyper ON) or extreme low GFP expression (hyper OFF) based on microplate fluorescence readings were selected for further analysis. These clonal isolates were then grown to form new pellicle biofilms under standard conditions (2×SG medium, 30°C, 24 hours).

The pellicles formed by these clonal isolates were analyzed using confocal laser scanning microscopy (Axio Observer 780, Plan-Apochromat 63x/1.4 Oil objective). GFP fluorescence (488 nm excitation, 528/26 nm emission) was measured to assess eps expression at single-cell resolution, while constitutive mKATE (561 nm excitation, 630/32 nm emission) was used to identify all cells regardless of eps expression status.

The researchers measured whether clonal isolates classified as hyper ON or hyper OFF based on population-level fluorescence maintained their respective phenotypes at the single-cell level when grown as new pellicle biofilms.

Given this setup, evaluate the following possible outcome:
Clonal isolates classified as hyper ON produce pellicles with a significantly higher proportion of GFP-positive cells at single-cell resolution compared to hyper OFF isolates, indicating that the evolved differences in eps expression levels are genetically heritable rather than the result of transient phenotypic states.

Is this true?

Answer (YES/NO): YES